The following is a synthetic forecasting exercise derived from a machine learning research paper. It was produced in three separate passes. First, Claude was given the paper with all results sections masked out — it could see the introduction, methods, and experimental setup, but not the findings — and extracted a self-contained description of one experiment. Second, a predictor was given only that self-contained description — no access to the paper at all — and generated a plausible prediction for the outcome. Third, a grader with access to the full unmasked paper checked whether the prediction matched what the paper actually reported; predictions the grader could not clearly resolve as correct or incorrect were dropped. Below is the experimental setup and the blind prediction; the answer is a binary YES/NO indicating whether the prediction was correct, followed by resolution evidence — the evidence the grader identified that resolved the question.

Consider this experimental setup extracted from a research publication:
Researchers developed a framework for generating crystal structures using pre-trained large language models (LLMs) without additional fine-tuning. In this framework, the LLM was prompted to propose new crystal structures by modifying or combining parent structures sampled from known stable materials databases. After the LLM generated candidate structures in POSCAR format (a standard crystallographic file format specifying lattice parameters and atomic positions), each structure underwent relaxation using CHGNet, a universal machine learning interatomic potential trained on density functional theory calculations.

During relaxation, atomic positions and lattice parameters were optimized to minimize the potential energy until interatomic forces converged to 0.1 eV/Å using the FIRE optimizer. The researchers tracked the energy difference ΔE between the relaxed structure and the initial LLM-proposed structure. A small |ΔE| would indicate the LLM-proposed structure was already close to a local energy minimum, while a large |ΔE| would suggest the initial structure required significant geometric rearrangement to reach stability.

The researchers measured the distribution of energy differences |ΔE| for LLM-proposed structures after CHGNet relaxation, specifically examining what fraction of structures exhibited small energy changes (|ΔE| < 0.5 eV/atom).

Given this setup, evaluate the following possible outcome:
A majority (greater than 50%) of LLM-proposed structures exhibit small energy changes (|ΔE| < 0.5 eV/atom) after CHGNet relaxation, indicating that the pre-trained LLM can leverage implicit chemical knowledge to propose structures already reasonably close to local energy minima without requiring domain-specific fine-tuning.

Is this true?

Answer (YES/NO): YES